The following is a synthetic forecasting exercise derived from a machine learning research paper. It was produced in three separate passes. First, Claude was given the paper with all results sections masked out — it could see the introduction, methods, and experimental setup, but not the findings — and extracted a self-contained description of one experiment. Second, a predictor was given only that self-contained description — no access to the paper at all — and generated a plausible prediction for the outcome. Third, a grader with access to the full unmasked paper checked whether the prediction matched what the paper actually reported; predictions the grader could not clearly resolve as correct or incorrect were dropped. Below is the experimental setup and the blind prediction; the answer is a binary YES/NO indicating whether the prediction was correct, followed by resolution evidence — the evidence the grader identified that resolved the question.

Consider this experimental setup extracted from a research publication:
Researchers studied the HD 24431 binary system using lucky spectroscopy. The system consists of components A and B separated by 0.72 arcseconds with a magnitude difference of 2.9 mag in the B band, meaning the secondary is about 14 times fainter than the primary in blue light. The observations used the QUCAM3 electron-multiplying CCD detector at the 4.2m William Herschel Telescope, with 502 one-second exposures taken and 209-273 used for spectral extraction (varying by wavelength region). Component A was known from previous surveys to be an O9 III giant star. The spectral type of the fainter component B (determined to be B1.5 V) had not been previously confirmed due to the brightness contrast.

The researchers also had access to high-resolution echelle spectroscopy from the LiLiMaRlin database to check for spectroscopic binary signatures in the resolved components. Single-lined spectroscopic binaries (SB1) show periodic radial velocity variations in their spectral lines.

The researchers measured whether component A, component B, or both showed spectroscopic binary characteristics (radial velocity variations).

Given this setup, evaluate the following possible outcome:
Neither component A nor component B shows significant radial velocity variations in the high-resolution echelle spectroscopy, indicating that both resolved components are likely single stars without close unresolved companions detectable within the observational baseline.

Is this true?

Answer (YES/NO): NO